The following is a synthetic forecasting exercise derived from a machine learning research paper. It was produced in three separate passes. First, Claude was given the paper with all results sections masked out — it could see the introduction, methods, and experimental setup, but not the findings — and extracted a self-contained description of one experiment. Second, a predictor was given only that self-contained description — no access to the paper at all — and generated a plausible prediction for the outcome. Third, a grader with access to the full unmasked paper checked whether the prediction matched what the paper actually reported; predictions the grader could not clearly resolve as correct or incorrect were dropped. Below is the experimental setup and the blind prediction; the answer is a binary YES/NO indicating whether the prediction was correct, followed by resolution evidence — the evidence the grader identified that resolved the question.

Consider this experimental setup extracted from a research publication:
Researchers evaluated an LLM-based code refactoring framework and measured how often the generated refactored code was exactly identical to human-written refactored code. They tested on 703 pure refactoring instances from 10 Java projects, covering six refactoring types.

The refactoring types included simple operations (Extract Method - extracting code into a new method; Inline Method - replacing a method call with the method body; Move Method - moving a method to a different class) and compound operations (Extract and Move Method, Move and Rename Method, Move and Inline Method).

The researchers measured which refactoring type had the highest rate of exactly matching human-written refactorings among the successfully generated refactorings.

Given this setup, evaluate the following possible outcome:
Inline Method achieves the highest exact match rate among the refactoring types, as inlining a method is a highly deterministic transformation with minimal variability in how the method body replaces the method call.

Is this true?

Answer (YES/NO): NO